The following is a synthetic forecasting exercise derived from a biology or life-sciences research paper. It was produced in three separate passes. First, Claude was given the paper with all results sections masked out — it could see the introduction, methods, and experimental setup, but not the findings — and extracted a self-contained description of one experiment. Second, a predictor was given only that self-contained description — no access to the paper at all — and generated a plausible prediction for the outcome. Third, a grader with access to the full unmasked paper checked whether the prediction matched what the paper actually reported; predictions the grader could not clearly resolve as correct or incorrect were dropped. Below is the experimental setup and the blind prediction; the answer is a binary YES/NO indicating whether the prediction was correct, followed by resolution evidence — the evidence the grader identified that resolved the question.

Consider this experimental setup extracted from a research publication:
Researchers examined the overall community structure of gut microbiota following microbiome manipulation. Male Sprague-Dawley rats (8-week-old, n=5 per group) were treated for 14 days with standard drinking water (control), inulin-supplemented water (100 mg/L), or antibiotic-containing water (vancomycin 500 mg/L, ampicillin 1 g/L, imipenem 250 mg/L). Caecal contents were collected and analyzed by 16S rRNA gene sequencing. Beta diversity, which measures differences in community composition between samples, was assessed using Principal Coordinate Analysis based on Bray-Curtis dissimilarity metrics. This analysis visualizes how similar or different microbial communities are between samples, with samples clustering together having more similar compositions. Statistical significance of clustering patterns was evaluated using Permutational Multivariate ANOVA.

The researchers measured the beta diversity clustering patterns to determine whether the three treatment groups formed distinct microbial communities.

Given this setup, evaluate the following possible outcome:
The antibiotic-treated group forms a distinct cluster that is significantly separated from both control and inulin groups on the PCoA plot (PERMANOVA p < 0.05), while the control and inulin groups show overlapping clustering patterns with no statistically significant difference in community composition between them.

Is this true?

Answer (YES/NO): NO